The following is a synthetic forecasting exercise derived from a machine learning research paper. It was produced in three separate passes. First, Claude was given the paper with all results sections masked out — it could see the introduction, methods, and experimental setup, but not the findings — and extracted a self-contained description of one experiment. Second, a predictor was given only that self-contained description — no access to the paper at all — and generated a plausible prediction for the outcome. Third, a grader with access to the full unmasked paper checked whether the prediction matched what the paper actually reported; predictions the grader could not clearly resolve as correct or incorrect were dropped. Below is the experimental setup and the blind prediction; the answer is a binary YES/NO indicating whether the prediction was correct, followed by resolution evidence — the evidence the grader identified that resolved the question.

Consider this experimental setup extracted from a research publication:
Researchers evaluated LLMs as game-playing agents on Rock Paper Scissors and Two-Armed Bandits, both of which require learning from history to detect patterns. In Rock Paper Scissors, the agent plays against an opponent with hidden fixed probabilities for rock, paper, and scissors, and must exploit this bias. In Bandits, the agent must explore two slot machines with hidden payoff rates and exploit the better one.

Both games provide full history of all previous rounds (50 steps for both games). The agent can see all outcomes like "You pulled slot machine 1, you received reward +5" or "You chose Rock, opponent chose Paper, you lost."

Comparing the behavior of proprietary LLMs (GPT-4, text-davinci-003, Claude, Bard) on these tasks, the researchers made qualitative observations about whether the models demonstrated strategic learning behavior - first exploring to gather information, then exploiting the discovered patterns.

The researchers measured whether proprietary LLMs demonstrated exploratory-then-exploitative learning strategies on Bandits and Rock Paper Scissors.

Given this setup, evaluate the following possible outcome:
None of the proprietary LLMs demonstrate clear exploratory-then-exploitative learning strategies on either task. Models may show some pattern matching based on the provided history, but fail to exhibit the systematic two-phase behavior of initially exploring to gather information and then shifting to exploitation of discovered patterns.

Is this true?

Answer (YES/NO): NO